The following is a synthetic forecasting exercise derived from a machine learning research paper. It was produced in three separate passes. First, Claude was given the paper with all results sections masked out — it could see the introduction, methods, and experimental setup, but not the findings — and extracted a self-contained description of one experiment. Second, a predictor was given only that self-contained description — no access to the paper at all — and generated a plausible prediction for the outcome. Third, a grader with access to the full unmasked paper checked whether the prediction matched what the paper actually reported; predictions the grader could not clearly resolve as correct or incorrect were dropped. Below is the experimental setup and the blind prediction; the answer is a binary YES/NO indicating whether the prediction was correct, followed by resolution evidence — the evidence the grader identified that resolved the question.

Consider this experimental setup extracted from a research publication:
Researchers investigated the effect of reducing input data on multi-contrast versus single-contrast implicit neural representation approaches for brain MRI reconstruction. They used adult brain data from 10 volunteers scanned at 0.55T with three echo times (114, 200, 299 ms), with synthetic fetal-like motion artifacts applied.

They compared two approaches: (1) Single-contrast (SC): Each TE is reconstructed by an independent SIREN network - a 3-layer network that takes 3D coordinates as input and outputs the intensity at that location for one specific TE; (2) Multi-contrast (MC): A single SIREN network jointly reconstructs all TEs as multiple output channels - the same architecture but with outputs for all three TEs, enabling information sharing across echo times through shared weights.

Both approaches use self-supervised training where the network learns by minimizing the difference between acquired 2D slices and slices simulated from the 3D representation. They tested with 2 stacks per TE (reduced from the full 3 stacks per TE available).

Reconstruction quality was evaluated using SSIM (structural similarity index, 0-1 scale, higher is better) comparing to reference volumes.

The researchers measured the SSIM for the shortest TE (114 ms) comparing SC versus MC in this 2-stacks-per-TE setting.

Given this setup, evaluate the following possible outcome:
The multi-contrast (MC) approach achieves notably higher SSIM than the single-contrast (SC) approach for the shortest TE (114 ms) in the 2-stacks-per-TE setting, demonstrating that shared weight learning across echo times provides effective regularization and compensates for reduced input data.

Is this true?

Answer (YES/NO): YES